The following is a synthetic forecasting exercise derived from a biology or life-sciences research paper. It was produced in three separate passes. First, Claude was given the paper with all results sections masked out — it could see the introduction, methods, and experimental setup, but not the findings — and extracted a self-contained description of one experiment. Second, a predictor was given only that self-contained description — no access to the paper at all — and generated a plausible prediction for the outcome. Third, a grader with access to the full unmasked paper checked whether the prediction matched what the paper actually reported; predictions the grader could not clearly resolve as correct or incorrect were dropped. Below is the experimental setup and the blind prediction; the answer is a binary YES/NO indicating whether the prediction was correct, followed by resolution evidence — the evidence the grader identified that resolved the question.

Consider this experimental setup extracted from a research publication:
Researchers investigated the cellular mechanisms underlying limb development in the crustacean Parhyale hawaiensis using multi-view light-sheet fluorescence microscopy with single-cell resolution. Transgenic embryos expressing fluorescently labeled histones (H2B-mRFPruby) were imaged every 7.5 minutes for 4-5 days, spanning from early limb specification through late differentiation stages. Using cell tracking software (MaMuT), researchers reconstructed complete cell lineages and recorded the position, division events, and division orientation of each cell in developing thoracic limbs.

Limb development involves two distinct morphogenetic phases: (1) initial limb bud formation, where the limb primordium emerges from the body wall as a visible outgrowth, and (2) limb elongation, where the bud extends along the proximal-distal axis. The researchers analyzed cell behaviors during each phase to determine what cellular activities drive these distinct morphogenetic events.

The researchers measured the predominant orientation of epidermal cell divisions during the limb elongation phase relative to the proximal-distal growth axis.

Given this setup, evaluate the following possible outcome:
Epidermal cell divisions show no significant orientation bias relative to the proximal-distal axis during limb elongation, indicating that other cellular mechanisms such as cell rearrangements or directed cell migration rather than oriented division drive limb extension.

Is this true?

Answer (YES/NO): NO